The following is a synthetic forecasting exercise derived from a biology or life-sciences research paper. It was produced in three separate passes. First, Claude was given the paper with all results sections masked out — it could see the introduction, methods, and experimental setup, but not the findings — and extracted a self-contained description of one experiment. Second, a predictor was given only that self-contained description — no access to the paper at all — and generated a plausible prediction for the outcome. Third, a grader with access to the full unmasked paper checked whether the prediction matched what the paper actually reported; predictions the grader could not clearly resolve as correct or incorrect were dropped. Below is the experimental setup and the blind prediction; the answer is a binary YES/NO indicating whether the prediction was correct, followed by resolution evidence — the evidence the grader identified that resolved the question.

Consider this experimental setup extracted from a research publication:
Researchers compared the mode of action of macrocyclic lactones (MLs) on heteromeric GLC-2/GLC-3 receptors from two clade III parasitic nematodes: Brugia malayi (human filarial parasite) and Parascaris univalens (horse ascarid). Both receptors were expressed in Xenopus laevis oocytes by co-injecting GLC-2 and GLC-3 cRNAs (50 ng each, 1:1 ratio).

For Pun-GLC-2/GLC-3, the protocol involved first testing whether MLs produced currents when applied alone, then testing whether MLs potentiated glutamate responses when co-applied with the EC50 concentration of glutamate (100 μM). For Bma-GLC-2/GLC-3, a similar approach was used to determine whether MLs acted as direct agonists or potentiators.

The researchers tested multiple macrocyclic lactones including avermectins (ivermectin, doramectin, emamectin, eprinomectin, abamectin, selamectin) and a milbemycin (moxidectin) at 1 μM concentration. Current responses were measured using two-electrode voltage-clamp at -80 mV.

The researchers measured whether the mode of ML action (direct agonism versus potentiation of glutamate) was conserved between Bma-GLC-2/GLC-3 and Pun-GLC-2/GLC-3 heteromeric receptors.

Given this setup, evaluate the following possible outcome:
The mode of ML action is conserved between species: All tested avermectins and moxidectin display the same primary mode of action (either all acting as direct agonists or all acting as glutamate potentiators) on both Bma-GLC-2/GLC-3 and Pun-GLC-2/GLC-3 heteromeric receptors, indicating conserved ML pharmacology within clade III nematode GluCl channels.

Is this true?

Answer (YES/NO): NO